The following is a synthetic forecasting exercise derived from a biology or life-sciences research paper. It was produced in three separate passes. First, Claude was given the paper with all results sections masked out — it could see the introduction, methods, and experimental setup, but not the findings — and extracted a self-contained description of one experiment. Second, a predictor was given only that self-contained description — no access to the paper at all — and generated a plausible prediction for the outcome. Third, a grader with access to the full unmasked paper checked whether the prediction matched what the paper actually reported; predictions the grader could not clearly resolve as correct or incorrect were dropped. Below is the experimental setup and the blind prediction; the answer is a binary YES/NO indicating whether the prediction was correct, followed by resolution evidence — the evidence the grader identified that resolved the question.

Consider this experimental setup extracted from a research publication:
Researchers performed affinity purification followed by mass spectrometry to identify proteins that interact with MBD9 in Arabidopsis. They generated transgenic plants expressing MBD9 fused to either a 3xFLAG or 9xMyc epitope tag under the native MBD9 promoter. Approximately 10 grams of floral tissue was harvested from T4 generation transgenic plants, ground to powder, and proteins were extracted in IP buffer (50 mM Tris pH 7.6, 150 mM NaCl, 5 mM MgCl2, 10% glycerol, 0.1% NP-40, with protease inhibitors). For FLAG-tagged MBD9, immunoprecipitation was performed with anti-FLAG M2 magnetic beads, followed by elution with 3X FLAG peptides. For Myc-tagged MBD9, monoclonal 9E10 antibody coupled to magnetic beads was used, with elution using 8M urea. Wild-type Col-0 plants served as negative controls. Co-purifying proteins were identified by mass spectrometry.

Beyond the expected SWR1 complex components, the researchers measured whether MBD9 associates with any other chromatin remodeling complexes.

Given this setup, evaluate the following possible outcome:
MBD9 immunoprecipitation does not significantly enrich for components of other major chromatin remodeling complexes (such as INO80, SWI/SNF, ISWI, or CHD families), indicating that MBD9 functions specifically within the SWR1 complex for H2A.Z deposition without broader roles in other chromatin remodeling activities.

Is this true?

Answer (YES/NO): NO